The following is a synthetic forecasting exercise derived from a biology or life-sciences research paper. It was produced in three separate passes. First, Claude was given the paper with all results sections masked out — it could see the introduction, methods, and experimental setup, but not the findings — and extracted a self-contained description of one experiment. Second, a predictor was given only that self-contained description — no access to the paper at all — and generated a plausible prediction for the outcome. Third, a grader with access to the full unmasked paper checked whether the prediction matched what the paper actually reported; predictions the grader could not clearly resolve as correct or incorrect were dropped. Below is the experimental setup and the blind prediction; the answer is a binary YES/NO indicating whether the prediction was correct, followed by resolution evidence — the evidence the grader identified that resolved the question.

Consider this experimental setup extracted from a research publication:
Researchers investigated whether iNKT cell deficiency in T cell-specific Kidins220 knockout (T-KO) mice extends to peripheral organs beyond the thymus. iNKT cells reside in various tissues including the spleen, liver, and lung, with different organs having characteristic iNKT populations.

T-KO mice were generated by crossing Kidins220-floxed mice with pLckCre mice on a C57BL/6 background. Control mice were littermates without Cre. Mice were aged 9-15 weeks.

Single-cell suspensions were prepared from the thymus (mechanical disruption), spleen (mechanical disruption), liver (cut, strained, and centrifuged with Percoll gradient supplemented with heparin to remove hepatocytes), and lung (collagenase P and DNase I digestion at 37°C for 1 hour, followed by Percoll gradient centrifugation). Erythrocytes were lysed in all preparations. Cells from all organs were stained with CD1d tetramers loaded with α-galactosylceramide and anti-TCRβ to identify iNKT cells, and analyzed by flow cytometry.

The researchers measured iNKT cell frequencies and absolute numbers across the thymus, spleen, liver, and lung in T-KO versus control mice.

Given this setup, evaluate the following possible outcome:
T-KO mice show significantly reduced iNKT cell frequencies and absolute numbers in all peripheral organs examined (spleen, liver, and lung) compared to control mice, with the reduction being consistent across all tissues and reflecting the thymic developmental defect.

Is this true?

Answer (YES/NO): NO